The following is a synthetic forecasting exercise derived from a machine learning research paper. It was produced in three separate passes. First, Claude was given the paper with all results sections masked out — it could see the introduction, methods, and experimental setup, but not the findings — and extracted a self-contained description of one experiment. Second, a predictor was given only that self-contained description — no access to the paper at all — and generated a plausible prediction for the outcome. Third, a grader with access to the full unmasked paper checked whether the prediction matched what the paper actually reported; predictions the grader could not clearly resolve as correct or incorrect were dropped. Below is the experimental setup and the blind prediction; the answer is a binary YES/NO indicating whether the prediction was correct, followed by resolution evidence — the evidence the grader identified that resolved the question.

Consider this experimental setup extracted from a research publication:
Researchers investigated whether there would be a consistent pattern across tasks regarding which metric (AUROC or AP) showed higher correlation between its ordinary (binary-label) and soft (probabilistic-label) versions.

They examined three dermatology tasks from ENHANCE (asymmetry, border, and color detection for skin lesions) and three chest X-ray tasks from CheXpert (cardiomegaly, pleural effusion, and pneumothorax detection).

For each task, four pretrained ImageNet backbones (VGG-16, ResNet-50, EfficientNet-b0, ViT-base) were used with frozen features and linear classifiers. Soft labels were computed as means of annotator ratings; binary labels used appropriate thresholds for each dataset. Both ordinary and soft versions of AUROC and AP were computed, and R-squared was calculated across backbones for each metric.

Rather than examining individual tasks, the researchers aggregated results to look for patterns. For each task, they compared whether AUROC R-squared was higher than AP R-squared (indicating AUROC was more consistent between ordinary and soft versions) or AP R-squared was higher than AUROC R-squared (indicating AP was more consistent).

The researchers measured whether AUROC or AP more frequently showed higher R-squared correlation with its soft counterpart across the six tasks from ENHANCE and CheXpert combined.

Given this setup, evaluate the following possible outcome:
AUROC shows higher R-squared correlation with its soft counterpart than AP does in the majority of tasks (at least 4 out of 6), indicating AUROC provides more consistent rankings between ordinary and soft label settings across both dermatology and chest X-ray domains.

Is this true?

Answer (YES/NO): YES